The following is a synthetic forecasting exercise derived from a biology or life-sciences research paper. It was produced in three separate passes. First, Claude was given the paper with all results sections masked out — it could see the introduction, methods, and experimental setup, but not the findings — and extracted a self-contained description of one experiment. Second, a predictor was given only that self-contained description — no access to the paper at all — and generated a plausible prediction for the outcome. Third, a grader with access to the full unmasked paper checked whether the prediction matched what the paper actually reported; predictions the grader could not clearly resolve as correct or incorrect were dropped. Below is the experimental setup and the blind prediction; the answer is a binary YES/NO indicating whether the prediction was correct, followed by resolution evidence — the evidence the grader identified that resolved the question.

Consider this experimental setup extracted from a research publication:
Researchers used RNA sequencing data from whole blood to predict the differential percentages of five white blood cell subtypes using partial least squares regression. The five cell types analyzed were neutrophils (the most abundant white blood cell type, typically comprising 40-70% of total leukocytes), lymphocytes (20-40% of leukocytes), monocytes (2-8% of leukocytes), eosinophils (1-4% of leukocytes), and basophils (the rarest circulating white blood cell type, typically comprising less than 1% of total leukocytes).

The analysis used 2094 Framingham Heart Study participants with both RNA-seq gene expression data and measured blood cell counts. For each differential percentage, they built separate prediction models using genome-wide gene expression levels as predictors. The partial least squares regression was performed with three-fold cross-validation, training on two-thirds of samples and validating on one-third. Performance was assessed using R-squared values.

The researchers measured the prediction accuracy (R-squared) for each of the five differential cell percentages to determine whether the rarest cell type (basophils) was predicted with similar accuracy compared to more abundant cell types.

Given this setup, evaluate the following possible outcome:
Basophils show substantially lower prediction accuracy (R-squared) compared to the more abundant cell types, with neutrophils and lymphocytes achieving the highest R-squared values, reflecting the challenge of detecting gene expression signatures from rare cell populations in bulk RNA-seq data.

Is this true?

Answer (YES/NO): NO